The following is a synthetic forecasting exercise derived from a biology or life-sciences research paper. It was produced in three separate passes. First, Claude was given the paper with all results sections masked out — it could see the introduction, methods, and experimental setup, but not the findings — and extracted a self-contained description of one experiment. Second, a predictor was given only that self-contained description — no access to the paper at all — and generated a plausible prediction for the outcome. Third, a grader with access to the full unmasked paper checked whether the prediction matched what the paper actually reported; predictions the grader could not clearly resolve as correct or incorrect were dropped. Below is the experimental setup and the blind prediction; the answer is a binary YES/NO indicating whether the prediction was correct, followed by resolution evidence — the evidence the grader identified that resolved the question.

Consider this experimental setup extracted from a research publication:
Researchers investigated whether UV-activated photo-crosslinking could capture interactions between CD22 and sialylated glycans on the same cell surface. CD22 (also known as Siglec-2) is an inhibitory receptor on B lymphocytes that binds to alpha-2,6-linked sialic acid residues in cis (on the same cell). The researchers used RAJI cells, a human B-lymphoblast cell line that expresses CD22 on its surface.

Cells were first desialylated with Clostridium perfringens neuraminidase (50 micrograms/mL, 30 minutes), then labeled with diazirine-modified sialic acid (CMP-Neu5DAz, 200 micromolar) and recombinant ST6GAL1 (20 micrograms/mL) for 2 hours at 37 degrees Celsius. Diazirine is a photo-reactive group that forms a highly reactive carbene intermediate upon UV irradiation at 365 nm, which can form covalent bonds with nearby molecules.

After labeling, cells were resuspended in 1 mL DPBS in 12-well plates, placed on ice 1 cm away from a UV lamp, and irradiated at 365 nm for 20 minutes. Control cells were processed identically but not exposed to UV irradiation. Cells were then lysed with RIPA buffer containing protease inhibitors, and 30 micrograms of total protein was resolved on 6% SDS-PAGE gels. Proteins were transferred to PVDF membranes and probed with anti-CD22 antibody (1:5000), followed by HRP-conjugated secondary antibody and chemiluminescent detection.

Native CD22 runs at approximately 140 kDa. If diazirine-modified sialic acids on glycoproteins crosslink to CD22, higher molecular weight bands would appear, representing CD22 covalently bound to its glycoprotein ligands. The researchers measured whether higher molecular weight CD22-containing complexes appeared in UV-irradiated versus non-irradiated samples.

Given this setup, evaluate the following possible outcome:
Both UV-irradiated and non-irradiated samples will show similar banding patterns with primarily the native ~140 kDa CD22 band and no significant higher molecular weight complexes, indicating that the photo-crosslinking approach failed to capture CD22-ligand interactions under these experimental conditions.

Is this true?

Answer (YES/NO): NO